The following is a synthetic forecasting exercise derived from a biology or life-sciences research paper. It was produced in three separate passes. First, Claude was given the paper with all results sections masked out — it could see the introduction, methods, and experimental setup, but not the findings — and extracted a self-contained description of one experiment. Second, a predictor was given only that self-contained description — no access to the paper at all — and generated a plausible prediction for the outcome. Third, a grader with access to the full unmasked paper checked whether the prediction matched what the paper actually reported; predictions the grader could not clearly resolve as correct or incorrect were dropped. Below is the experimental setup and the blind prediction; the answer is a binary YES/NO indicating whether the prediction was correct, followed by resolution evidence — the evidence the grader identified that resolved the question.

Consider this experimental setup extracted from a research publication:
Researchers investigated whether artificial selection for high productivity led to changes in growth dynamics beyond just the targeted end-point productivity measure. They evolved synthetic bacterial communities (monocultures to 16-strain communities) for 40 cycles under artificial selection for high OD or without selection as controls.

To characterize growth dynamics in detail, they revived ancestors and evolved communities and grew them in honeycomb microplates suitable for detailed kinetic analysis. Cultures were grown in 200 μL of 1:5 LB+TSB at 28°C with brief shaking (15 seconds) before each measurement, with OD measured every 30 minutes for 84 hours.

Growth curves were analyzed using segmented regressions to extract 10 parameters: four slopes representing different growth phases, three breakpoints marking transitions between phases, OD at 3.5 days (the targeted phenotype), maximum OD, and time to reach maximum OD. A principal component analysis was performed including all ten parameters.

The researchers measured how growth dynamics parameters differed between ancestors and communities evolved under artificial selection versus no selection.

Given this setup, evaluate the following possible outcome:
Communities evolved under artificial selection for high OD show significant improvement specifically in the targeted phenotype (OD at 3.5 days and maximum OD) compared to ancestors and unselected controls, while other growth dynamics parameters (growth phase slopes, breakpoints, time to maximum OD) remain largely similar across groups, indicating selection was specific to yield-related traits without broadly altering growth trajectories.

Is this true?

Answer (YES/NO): NO